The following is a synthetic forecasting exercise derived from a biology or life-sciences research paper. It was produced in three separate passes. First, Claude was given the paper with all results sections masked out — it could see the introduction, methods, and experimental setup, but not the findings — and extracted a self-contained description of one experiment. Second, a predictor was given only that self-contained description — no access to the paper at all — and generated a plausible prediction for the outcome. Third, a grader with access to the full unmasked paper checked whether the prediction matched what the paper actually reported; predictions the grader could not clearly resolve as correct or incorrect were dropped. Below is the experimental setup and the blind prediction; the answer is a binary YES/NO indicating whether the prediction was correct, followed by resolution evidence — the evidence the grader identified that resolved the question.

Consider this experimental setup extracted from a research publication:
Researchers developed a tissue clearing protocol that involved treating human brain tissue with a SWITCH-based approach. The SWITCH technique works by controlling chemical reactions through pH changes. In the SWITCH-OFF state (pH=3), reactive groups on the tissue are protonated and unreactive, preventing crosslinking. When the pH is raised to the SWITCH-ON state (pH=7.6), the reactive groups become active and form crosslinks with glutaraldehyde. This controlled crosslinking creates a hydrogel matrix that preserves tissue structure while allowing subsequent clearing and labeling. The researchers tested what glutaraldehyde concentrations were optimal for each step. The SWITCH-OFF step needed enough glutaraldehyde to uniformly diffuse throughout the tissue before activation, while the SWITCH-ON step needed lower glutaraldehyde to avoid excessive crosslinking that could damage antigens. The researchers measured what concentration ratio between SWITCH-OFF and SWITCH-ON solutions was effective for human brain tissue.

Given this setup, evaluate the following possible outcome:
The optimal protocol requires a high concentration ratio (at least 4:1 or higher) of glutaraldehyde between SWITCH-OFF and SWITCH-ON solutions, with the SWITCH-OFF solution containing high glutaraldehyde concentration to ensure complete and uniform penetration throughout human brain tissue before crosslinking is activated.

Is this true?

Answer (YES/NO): YES